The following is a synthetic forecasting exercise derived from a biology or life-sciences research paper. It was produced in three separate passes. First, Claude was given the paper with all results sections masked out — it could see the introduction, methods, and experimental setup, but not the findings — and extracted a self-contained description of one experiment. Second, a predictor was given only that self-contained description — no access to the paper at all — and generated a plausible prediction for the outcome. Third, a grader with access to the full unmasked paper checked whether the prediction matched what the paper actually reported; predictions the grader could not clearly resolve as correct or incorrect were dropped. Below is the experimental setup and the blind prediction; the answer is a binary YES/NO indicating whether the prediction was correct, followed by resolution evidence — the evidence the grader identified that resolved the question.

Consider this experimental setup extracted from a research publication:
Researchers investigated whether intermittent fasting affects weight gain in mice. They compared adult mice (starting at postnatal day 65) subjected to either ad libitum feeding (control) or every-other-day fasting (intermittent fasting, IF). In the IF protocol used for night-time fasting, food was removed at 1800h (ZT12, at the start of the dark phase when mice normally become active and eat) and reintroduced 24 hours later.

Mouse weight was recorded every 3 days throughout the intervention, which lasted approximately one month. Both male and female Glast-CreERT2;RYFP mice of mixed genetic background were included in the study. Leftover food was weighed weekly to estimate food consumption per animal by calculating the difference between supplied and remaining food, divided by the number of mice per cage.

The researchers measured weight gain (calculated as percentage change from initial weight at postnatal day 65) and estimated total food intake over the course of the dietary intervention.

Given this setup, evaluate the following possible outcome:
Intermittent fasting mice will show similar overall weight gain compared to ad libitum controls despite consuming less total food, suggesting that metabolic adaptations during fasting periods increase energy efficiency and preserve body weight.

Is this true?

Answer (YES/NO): YES